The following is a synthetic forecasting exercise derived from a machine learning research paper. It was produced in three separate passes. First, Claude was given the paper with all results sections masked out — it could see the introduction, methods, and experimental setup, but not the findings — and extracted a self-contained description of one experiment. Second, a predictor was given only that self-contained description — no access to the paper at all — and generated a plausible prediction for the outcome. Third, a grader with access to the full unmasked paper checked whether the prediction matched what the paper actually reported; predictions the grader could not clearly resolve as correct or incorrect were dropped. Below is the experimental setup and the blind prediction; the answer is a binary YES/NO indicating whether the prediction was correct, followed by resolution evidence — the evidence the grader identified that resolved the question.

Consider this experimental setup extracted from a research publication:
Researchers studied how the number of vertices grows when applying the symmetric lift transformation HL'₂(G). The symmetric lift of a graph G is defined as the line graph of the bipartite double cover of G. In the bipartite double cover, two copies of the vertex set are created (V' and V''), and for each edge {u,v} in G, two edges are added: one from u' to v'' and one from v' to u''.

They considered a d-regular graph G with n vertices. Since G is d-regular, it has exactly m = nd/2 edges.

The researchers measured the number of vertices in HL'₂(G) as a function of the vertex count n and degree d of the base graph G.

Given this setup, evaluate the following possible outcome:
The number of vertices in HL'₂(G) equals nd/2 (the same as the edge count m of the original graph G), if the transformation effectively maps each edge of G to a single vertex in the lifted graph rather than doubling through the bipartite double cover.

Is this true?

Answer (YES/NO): NO